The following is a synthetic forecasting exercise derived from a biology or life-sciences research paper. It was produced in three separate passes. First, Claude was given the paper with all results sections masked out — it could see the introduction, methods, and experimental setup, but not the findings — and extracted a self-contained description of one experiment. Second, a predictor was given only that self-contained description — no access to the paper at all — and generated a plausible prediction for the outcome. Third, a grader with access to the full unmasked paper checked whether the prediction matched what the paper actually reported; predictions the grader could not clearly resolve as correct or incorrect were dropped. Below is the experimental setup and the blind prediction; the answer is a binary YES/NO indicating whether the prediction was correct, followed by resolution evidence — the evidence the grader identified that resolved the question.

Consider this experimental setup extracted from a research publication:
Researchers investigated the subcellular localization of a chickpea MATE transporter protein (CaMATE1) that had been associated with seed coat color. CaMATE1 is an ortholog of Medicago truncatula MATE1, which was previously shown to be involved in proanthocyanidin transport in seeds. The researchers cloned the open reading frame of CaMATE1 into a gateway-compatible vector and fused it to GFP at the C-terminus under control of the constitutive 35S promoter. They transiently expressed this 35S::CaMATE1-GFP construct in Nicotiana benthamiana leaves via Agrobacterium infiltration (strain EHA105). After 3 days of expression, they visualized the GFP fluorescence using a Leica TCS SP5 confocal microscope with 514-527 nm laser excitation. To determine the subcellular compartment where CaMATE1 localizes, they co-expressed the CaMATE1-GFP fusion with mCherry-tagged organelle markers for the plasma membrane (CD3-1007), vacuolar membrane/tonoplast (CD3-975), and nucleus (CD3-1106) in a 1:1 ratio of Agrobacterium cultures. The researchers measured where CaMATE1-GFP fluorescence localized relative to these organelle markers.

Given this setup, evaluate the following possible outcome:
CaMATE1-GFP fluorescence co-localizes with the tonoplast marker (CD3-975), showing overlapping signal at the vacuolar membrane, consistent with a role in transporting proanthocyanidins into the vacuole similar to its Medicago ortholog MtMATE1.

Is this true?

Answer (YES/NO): YES